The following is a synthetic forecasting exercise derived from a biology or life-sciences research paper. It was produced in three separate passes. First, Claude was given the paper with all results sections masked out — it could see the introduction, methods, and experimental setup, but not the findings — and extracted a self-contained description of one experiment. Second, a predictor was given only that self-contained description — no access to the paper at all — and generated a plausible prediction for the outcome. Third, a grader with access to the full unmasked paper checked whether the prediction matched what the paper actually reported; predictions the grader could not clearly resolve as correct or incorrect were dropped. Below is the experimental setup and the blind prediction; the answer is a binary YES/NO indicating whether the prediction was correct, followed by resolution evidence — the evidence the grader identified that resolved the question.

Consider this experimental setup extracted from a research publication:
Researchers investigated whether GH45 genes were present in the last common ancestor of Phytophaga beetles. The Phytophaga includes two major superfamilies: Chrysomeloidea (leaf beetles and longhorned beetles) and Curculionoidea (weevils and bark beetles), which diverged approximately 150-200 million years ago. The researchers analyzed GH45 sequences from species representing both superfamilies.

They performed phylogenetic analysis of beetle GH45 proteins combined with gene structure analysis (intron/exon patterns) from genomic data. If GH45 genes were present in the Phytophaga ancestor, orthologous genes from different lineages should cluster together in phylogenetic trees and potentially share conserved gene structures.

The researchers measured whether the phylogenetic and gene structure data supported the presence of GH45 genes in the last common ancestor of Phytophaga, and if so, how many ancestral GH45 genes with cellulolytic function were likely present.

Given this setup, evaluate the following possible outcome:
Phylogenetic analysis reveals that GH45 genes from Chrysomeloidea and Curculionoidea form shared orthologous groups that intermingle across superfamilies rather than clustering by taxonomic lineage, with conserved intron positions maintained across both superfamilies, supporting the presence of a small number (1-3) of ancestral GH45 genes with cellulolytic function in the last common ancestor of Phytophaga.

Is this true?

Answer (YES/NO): NO